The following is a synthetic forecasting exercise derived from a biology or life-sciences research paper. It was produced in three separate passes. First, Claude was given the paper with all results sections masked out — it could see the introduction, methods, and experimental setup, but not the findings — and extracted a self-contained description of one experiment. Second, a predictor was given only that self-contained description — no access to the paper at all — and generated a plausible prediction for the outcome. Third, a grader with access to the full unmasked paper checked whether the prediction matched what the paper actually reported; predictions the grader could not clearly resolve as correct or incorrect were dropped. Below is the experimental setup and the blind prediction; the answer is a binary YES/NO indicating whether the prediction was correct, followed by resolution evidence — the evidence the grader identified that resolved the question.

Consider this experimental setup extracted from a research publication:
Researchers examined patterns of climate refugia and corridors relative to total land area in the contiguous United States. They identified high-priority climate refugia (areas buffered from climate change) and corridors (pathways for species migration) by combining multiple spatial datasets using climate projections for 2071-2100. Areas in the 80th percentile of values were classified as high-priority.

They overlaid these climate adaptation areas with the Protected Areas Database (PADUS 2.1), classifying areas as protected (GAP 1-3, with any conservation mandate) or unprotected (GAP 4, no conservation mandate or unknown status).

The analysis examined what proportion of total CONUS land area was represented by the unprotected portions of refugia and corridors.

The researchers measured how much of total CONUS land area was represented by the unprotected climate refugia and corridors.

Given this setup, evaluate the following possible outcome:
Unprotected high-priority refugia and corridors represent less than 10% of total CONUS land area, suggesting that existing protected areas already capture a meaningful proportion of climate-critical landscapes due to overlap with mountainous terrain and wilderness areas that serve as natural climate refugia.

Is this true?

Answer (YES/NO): NO